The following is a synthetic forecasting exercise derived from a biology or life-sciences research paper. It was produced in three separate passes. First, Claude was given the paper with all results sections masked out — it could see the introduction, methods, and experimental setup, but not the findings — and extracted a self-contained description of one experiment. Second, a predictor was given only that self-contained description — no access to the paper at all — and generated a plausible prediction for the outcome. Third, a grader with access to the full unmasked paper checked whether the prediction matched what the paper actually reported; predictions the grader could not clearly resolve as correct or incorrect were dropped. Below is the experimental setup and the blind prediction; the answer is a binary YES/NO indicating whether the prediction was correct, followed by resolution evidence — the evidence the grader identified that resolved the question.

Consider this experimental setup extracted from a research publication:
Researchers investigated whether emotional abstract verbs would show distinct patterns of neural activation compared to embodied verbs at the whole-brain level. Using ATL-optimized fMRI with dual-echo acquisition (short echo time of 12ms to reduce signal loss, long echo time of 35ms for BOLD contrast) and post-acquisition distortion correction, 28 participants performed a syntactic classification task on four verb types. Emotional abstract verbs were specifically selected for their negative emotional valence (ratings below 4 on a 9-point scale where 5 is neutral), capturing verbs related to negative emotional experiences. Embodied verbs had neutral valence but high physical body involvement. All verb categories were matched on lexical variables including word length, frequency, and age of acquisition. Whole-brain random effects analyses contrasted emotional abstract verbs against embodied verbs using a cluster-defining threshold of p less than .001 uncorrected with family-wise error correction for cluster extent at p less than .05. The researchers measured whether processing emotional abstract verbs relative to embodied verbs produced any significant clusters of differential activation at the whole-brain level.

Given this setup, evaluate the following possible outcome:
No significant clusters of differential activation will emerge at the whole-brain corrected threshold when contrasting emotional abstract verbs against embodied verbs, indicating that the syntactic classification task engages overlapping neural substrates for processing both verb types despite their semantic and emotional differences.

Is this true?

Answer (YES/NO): YES